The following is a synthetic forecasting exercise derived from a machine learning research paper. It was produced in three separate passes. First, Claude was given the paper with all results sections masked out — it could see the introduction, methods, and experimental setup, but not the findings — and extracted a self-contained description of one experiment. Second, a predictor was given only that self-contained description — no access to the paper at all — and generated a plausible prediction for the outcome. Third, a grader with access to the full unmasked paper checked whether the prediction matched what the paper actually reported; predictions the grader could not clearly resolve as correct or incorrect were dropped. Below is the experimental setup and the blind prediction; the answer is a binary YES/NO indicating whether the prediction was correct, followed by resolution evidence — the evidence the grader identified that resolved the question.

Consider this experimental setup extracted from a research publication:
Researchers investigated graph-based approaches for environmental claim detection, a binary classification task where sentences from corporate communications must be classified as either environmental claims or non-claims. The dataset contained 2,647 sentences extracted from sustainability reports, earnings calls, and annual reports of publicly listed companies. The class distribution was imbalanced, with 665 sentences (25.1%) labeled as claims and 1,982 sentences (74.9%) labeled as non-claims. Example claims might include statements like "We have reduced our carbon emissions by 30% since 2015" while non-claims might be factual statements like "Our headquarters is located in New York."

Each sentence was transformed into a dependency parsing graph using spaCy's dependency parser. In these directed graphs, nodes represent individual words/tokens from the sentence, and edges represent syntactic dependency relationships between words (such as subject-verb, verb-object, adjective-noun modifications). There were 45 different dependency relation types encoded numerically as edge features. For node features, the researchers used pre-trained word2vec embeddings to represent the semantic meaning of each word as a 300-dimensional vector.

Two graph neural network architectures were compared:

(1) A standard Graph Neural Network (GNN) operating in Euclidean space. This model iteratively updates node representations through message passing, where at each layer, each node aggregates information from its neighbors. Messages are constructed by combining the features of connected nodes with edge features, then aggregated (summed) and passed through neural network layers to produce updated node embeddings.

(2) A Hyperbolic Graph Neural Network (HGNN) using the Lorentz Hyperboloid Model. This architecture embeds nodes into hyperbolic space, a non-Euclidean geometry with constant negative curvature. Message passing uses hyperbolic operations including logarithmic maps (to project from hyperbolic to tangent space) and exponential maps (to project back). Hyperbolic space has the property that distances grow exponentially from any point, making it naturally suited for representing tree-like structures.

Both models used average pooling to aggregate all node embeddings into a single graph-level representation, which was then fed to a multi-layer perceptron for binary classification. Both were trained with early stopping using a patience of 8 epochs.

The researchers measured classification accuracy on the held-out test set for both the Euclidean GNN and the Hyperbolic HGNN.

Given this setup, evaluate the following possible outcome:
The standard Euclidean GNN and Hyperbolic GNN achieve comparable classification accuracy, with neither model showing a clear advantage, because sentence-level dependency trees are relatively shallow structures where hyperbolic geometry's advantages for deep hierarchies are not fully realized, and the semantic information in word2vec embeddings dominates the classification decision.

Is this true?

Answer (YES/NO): NO